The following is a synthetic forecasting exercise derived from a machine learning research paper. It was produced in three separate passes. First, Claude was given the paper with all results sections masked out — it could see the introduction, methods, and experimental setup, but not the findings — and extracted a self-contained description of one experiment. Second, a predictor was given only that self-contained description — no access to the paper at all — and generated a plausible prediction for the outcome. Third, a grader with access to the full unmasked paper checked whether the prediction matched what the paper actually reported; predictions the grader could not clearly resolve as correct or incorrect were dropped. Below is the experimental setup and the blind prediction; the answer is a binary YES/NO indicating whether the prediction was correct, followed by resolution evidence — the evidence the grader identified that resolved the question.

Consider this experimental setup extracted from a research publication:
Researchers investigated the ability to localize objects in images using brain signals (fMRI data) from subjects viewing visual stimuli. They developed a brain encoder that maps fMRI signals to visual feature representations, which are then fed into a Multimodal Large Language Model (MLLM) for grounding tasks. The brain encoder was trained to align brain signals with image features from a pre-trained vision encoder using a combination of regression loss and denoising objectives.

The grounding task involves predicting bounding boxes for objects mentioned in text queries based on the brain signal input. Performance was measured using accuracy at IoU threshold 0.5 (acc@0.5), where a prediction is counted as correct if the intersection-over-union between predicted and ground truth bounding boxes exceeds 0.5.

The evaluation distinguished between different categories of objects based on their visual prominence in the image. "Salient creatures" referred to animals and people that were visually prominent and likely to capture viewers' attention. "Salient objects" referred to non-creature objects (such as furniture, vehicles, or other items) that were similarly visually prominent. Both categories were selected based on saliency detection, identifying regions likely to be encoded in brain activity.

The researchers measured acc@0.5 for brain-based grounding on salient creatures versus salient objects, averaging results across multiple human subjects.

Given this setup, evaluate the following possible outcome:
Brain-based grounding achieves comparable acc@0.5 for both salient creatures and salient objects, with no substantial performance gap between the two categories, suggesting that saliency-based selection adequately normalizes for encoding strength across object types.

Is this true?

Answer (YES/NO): NO